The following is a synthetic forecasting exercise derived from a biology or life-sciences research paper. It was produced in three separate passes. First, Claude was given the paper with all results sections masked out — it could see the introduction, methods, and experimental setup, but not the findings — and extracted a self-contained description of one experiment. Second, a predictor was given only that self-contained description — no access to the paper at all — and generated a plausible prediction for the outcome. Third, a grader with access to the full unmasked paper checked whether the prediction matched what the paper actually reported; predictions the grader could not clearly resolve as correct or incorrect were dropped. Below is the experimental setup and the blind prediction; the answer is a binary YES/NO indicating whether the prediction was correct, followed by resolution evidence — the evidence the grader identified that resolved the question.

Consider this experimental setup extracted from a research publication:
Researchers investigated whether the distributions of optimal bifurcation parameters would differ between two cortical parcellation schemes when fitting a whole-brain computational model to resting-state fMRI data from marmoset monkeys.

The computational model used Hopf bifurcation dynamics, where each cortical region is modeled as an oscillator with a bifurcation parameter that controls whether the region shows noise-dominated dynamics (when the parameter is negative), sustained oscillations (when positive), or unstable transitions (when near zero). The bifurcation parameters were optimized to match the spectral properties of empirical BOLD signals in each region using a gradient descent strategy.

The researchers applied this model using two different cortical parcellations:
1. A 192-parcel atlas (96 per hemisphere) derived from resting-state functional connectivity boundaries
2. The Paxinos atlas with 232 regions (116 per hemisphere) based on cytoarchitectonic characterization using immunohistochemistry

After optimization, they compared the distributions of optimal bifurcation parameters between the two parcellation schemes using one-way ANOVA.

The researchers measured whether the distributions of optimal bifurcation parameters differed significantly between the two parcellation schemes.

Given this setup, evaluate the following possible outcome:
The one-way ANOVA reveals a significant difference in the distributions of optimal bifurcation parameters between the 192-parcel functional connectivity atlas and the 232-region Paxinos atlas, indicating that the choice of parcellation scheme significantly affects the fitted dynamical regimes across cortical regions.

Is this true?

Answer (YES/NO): NO